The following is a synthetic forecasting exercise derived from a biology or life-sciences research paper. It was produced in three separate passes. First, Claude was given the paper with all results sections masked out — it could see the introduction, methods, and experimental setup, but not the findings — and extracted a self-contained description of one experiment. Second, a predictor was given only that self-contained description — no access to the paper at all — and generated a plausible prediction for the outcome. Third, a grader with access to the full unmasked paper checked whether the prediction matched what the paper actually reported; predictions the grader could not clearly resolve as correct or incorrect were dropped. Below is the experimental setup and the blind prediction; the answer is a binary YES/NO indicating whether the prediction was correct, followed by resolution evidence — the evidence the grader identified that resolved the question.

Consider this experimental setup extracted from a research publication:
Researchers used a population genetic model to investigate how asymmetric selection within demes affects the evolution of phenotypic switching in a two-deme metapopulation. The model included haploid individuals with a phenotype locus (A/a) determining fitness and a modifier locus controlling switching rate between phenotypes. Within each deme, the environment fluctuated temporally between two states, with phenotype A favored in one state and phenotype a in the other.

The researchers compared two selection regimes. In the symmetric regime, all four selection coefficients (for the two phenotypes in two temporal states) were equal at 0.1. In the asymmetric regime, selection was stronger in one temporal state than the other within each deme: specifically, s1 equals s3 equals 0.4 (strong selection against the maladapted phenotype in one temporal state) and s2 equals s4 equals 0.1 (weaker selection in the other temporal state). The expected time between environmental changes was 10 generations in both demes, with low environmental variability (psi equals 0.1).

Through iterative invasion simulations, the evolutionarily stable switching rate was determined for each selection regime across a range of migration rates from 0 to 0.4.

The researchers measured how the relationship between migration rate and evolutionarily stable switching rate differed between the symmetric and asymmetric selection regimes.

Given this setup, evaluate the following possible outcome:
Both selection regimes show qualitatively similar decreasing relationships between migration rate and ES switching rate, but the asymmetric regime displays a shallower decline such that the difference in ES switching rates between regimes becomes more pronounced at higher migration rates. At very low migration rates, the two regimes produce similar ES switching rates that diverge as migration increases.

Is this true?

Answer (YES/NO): NO